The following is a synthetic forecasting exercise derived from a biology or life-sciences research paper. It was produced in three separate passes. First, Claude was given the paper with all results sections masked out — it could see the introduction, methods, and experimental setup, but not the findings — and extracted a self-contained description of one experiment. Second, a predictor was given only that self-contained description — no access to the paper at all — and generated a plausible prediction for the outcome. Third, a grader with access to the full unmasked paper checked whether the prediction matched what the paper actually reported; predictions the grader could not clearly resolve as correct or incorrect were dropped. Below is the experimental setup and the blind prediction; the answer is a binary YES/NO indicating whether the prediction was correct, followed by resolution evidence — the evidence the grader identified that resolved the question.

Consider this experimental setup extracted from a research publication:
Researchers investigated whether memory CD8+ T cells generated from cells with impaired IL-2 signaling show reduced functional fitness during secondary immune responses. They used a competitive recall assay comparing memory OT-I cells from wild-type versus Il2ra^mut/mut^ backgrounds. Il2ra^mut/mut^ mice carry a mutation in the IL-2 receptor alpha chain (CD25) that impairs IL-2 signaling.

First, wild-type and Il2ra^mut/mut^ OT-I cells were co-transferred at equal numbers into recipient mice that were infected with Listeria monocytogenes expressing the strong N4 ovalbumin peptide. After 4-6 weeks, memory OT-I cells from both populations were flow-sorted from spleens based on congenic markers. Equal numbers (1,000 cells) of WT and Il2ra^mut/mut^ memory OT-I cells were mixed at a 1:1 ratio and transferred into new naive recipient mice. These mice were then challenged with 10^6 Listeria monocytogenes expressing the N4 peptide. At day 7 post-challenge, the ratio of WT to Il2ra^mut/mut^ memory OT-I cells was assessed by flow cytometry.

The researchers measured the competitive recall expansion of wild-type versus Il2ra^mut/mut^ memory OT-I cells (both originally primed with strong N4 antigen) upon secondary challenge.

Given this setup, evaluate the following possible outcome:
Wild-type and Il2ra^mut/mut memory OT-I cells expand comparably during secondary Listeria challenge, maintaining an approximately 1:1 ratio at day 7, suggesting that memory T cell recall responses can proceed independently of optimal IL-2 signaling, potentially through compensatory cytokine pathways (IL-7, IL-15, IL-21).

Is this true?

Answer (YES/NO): YES